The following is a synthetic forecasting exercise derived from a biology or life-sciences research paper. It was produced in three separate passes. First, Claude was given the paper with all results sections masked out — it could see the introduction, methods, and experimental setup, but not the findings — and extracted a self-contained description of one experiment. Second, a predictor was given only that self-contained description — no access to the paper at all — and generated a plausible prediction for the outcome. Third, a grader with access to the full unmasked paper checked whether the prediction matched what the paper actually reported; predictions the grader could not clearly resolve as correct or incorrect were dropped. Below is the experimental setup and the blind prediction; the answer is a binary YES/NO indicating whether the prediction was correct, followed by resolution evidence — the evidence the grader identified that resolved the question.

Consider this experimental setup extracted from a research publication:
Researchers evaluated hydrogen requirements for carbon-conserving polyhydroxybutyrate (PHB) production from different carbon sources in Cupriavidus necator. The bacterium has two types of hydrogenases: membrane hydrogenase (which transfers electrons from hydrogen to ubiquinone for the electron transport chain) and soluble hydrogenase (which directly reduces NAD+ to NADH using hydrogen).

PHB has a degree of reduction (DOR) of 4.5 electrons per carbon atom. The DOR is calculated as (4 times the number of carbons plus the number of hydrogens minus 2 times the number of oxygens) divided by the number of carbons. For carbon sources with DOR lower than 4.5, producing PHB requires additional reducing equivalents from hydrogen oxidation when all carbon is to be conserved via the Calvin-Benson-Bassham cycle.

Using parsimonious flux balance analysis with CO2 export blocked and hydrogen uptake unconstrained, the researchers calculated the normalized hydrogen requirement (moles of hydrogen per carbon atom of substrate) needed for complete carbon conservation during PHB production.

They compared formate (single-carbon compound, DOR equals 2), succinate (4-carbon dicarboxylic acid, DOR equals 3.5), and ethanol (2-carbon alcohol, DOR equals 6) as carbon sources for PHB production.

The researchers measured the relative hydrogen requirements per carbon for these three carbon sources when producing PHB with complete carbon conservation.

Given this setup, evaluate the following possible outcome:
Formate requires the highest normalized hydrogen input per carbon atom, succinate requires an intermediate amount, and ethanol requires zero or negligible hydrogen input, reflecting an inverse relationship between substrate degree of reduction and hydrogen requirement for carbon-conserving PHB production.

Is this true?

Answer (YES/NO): YES